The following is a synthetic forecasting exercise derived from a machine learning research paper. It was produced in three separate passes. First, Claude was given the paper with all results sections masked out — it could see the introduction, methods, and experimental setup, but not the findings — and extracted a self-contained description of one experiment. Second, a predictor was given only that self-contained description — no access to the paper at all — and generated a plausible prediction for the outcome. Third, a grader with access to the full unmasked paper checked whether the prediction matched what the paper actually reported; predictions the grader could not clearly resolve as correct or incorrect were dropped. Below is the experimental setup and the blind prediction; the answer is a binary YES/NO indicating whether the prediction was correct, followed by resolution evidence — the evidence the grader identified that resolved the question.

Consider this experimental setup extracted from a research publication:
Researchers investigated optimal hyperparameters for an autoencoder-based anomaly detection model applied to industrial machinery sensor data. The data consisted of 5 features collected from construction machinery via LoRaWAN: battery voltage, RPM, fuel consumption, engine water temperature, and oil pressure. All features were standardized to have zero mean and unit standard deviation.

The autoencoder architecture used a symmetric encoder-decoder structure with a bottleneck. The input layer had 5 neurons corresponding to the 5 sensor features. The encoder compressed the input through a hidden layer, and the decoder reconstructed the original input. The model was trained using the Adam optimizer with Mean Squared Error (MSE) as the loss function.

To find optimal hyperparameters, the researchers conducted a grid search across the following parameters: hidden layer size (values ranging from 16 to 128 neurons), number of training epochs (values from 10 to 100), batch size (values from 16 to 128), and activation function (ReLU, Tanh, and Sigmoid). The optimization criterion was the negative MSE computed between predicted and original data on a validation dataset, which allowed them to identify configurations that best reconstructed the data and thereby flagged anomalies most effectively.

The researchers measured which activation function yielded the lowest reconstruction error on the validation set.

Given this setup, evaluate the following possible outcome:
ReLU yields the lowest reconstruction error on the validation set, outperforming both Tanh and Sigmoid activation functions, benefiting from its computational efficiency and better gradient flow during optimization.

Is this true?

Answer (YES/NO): NO